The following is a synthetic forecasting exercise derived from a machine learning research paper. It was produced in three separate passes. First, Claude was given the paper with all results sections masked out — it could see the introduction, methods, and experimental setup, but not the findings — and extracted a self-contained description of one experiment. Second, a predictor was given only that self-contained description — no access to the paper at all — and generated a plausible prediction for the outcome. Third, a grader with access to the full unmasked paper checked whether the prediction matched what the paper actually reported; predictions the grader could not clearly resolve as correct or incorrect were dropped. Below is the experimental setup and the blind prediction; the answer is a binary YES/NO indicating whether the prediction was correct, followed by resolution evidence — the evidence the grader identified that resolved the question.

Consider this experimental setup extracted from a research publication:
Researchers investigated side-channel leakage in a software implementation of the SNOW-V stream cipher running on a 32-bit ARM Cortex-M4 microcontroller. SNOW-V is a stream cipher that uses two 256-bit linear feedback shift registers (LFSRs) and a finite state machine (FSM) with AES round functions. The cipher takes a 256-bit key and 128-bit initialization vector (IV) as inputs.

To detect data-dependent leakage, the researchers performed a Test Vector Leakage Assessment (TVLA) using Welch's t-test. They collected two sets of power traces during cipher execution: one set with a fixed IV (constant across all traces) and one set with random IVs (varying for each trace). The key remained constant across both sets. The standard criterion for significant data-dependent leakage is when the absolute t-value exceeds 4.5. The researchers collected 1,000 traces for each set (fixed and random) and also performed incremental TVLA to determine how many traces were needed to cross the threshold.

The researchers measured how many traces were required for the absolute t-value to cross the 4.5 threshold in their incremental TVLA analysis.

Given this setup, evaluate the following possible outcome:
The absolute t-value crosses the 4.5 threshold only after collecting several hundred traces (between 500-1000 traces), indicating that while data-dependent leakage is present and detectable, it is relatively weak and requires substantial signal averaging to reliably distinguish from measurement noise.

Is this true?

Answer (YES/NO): NO